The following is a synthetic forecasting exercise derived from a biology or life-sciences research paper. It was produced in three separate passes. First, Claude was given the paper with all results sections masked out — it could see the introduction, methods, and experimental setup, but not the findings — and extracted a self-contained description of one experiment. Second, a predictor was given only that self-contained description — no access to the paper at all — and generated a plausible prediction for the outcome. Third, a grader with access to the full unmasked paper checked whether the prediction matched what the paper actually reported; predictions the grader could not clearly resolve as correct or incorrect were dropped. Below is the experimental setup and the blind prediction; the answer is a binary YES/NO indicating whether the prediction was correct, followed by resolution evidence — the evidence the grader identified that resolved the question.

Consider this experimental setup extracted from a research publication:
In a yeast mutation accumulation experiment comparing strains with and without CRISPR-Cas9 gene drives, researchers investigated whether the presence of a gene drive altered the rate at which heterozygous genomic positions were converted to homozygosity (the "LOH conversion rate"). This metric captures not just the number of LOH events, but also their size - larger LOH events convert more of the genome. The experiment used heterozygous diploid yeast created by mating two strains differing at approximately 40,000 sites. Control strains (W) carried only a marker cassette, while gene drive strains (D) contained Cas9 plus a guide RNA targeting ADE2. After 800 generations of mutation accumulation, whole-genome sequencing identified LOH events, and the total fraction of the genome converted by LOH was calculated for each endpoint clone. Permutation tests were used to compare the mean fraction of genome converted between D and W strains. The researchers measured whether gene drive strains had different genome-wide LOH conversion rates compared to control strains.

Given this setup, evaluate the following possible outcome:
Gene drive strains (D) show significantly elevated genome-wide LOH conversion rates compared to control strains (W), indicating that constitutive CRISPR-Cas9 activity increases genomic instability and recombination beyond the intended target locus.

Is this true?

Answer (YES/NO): NO